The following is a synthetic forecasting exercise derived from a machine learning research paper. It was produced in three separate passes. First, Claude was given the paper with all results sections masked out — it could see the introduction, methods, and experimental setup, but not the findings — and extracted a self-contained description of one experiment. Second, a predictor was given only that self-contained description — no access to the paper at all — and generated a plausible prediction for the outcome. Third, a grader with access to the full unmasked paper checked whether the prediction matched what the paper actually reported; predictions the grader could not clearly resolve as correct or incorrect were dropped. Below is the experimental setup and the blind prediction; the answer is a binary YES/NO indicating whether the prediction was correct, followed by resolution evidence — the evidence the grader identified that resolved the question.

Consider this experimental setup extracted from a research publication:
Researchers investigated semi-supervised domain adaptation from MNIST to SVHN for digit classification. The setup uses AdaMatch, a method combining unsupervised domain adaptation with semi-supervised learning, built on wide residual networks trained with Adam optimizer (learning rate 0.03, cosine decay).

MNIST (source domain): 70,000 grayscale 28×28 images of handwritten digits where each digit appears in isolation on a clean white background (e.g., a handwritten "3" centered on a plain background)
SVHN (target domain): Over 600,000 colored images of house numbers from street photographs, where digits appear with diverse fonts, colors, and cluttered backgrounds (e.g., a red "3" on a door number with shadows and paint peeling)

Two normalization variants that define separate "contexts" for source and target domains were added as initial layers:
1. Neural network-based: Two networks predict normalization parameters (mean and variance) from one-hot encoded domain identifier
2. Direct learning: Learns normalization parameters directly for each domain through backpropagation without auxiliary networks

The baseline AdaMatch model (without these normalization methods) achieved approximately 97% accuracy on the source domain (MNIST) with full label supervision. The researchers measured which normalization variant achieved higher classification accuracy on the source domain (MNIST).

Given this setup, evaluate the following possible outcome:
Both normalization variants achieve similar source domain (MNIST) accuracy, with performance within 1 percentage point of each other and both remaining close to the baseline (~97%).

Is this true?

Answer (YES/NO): NO